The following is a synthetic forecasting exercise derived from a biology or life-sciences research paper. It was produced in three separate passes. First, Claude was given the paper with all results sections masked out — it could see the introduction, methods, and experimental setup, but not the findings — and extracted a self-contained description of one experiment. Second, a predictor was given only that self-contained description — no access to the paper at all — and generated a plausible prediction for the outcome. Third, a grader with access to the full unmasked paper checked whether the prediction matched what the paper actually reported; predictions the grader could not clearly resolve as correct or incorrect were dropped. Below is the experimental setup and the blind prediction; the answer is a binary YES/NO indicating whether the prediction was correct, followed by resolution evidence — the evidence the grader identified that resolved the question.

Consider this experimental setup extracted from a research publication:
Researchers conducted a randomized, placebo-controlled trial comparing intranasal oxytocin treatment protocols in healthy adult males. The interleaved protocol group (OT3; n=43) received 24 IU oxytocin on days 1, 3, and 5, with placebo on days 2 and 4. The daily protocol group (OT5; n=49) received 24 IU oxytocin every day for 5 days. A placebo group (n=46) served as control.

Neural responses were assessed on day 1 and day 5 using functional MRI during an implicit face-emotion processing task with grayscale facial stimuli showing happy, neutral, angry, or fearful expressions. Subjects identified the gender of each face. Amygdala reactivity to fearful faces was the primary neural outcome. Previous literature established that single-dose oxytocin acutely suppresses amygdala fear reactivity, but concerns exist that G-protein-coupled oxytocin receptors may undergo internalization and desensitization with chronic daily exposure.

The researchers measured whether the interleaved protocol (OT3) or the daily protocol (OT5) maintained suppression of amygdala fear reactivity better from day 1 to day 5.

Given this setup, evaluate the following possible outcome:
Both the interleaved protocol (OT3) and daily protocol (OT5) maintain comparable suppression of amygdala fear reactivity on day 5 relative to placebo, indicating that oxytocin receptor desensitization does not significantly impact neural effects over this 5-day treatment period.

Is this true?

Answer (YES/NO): NO